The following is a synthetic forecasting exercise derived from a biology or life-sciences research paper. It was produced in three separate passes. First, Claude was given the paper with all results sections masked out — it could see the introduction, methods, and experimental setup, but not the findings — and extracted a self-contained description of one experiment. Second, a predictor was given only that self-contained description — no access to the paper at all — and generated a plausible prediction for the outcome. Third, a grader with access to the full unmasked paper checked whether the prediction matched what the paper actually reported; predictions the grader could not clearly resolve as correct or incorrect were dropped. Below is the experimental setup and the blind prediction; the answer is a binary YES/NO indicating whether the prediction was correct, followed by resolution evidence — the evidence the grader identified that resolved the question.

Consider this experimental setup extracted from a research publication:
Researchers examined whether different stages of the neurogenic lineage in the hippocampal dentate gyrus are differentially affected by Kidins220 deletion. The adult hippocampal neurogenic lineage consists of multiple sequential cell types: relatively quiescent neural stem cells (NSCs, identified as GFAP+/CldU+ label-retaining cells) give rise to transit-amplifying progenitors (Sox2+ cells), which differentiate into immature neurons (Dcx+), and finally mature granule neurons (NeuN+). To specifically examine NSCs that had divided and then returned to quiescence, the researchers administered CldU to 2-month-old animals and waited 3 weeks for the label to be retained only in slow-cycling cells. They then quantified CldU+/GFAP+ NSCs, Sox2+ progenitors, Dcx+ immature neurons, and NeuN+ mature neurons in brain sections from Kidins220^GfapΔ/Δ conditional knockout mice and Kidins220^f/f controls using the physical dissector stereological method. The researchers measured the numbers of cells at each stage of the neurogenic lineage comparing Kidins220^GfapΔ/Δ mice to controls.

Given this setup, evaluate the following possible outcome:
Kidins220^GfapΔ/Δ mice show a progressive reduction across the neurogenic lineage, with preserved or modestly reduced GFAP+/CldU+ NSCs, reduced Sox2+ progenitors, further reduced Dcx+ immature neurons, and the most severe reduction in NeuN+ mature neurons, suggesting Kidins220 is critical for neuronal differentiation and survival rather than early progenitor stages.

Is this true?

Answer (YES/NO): NO